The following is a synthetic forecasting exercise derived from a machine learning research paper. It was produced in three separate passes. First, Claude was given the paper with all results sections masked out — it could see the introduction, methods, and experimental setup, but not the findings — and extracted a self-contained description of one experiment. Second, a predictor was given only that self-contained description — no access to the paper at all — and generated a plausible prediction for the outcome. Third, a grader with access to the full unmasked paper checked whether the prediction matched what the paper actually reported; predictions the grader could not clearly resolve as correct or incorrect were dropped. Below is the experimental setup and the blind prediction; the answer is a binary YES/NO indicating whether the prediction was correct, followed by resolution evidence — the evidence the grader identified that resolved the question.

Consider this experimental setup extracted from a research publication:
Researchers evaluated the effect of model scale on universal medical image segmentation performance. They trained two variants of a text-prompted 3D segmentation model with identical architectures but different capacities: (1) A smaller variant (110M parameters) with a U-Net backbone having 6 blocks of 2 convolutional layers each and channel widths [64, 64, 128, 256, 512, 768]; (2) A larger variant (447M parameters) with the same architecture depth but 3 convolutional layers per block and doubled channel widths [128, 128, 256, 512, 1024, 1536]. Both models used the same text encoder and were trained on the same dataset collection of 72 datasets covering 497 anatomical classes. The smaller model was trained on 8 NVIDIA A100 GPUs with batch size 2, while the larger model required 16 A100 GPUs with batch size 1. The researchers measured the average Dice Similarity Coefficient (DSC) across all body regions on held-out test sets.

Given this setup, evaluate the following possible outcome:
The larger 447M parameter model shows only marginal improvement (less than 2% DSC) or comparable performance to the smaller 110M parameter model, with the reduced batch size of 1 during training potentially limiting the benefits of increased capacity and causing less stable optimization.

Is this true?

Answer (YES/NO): NO